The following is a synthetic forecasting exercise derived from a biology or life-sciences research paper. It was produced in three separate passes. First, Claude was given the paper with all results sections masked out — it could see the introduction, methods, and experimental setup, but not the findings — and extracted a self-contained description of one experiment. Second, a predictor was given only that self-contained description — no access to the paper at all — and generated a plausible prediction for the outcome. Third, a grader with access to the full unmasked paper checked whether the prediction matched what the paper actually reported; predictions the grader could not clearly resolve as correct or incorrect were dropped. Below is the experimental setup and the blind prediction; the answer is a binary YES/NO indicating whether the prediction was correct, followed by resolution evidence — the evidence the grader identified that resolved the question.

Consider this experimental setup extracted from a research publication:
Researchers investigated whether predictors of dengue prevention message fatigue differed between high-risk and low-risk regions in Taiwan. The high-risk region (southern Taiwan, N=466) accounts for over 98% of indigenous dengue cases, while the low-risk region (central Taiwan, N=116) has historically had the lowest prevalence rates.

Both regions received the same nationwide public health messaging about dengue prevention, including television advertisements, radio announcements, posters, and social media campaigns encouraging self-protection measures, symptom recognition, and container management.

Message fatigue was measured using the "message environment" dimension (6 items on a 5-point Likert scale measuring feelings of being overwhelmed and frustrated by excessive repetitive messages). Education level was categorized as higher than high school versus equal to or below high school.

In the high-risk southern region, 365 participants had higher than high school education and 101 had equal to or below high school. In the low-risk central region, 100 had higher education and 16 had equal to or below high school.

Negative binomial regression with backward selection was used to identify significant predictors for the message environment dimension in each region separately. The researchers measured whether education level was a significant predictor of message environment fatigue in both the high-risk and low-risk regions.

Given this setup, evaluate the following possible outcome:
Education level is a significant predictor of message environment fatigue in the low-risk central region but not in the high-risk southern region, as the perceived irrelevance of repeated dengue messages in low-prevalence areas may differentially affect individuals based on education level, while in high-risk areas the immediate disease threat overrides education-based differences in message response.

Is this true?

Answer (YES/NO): YES